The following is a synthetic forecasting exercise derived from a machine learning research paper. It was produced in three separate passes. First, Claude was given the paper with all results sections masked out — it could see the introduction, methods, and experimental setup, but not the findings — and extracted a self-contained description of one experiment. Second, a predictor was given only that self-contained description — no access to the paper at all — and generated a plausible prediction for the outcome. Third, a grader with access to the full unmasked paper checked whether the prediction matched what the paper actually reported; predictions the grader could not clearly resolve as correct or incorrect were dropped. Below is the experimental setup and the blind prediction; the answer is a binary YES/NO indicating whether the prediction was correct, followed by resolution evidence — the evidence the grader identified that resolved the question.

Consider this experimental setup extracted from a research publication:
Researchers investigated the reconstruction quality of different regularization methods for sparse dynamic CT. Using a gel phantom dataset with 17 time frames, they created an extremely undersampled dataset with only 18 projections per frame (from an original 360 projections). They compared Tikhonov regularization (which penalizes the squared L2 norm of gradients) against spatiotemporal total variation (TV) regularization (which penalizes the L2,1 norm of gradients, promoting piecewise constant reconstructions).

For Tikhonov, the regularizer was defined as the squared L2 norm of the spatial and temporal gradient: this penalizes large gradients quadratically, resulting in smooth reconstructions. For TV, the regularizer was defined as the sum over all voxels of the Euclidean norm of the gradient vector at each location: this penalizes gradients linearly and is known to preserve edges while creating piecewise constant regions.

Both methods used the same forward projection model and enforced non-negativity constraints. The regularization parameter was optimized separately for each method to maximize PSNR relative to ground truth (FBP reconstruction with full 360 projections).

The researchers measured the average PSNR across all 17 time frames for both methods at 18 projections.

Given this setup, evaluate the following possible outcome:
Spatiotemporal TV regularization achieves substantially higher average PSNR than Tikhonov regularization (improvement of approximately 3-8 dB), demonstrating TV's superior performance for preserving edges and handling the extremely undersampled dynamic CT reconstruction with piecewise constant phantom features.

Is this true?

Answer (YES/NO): NO